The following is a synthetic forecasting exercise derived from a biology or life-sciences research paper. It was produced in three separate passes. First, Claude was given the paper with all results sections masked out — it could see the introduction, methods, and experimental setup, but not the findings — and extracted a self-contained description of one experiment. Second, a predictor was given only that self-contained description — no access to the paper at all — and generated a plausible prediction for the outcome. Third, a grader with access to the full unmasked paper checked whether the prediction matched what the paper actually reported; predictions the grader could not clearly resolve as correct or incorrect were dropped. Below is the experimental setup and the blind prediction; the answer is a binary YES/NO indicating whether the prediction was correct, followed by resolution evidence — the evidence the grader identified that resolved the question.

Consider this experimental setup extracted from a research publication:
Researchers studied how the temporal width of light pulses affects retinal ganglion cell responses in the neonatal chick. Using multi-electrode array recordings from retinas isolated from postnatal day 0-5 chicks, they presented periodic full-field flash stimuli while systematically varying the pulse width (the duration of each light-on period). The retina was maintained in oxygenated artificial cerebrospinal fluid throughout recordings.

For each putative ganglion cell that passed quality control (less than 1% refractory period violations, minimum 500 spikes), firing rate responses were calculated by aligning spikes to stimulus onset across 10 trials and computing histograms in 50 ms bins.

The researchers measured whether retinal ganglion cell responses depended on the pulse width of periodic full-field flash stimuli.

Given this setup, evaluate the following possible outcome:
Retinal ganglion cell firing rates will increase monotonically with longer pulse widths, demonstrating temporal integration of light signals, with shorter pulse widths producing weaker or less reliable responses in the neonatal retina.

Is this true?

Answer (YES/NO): NO